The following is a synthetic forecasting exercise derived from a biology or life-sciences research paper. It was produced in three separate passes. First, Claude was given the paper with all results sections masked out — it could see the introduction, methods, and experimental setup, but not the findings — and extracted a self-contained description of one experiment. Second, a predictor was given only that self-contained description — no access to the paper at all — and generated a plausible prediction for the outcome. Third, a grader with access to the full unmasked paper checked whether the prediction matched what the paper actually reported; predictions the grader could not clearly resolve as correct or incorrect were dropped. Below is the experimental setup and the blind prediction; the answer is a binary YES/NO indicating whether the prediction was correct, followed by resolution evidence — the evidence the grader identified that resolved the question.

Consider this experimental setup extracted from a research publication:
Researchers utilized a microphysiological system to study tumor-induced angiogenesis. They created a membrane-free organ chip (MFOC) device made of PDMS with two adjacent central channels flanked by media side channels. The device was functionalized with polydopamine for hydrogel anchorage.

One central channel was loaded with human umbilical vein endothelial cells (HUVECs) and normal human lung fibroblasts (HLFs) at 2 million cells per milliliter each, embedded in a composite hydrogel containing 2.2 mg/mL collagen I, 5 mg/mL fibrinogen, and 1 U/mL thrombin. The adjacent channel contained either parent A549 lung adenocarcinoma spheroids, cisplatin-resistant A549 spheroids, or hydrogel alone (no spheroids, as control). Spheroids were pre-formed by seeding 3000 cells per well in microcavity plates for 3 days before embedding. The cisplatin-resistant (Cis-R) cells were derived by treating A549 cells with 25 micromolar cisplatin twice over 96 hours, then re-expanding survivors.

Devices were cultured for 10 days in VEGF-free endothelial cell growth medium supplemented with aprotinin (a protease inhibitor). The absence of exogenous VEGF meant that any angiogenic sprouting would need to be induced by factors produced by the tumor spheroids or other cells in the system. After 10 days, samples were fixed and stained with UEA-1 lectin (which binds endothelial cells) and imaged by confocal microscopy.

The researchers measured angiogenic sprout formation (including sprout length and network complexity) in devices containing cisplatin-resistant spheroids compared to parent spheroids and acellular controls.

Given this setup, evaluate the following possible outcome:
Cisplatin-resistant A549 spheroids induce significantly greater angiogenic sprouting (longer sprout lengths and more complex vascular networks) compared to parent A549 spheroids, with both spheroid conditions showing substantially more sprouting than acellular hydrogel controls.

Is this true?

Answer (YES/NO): NO